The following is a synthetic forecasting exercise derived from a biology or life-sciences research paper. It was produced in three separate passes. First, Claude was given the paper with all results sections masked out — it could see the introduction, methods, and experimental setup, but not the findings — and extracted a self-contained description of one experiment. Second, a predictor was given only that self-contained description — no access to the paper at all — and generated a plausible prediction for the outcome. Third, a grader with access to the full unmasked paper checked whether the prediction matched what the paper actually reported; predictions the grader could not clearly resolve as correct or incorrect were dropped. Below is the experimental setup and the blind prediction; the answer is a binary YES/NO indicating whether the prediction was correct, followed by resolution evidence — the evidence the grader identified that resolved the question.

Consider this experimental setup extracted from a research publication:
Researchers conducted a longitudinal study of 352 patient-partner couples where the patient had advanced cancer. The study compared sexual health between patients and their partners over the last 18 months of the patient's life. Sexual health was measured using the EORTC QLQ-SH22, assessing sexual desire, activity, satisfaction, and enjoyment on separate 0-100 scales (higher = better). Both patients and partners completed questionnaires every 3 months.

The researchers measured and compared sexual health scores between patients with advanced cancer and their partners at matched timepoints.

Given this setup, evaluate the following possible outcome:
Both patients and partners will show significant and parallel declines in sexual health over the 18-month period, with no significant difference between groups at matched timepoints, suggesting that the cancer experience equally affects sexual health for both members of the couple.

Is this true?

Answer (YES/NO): NO